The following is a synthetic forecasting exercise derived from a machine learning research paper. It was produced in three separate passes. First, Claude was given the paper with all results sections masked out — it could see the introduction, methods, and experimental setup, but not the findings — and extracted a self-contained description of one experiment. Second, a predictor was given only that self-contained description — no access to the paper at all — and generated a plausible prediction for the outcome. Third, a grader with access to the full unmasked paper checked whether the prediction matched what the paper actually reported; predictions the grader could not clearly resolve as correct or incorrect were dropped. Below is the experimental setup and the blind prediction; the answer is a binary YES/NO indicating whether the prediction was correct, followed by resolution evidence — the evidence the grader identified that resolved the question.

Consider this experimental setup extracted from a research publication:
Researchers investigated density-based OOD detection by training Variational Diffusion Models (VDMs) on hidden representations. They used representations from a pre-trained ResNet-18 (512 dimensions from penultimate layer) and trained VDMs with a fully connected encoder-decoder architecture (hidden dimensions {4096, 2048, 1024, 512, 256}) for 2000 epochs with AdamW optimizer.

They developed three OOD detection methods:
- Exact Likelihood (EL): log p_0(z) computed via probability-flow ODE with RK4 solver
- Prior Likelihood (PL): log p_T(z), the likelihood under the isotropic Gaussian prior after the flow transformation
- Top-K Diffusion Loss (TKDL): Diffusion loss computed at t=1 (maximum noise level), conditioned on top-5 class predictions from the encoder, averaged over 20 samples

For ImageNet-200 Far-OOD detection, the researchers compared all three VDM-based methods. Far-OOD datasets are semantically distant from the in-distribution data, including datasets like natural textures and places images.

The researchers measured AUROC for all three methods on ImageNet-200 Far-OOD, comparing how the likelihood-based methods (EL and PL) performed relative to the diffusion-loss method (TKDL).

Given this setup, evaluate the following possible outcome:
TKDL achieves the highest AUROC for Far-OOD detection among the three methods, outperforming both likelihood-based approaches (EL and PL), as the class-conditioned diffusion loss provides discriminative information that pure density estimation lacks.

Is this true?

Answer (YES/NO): YES